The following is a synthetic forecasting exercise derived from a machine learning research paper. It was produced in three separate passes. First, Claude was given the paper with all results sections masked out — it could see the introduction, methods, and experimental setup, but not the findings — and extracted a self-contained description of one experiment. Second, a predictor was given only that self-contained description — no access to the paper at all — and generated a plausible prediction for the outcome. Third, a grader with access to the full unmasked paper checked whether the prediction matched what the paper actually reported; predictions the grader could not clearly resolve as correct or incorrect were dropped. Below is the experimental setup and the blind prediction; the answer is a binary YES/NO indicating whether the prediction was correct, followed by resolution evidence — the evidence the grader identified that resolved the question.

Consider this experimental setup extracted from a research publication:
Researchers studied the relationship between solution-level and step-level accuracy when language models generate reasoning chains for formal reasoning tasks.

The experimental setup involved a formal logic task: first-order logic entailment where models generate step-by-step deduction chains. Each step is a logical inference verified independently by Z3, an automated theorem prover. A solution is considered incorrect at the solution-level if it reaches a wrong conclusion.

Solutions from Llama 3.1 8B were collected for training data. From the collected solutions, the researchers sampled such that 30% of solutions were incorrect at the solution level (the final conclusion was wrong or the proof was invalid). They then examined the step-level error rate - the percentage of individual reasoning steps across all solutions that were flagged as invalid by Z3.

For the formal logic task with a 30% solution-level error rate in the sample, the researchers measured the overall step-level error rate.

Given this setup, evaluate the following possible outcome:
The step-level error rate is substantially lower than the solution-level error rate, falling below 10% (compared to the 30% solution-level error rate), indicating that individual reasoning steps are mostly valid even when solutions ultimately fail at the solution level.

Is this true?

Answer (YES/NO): NO